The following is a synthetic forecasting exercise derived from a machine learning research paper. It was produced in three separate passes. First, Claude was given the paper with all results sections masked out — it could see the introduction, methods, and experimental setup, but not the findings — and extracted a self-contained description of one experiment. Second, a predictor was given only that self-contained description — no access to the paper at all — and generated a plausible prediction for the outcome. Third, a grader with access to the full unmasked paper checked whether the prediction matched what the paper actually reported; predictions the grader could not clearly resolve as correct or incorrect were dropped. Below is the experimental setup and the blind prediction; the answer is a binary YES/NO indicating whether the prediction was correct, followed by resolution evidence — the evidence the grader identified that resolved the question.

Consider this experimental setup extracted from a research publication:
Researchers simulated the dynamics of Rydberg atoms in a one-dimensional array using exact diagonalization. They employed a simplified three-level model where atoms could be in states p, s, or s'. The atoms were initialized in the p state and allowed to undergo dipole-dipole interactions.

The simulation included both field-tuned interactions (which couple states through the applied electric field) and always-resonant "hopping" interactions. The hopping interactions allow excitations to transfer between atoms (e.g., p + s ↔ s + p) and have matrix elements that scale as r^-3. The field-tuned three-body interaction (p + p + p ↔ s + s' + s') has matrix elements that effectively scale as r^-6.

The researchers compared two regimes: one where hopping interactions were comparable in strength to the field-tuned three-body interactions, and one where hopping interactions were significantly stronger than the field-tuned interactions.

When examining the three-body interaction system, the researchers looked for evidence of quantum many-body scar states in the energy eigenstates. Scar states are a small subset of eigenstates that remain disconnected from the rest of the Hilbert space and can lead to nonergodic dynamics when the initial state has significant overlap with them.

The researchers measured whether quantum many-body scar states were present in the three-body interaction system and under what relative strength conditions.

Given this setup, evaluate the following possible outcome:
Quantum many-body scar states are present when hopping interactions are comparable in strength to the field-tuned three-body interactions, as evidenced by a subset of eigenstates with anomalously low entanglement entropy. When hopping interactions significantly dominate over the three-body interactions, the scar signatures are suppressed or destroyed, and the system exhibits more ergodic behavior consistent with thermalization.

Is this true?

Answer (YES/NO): NO